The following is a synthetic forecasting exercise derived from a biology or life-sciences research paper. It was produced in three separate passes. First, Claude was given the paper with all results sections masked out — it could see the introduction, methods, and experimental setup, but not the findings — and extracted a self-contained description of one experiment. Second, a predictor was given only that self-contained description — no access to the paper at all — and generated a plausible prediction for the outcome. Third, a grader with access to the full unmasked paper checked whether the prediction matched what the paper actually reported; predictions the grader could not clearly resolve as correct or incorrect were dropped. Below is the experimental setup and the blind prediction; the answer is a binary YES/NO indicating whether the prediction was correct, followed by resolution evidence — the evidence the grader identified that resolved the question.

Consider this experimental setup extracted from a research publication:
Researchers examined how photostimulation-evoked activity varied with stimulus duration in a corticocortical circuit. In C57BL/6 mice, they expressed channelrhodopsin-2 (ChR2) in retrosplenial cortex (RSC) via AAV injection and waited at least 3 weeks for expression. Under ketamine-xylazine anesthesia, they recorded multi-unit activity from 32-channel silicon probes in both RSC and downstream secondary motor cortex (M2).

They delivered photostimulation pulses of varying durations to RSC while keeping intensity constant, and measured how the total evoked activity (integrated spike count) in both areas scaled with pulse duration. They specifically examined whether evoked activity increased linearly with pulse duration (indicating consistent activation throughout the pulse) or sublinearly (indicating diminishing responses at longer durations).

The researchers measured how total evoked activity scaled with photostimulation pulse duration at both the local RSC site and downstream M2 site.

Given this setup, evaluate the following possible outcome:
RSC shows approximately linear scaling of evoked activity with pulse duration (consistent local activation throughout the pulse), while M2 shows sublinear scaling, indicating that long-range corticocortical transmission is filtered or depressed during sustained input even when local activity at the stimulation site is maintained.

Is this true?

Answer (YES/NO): NO